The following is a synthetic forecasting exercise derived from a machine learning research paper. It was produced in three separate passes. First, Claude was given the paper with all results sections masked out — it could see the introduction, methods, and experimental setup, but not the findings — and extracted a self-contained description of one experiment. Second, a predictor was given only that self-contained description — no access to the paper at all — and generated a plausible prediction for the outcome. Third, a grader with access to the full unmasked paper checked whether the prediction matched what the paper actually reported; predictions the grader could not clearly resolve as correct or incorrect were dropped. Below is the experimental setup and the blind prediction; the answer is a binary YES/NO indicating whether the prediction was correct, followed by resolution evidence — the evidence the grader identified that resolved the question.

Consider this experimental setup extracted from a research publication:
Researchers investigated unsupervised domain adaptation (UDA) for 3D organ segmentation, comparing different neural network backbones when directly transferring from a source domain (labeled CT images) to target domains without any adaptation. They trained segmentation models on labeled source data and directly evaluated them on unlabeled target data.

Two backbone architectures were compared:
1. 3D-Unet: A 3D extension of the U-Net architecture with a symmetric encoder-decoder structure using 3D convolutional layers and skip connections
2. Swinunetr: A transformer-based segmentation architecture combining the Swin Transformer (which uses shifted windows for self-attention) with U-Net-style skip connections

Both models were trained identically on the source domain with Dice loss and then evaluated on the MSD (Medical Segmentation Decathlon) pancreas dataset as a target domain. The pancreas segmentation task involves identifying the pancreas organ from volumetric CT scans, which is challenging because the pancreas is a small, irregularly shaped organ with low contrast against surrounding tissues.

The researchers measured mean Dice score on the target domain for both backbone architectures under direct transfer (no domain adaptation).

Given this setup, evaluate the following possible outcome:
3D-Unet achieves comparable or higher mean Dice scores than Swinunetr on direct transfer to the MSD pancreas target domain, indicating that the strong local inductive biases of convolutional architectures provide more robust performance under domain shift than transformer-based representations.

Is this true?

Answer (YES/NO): YES